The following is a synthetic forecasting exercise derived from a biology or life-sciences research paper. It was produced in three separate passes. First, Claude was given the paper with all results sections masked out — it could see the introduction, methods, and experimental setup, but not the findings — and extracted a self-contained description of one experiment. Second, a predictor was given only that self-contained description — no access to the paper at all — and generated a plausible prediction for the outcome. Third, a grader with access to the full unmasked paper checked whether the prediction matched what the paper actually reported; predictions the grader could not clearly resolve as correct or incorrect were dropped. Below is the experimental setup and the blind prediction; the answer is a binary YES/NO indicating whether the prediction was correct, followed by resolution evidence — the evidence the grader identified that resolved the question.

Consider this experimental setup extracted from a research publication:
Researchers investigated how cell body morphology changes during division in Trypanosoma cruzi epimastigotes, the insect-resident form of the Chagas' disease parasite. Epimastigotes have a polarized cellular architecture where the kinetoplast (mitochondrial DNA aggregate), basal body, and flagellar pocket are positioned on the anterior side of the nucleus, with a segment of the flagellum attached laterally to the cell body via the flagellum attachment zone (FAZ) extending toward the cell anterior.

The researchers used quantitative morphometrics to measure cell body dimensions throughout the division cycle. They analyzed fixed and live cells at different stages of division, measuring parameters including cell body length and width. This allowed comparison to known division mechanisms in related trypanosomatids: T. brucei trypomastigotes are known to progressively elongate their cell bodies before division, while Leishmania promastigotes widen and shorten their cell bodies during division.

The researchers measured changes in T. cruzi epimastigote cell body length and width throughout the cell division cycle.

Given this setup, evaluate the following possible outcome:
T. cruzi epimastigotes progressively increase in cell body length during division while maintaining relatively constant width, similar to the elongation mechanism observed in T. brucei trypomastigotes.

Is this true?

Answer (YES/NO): NO